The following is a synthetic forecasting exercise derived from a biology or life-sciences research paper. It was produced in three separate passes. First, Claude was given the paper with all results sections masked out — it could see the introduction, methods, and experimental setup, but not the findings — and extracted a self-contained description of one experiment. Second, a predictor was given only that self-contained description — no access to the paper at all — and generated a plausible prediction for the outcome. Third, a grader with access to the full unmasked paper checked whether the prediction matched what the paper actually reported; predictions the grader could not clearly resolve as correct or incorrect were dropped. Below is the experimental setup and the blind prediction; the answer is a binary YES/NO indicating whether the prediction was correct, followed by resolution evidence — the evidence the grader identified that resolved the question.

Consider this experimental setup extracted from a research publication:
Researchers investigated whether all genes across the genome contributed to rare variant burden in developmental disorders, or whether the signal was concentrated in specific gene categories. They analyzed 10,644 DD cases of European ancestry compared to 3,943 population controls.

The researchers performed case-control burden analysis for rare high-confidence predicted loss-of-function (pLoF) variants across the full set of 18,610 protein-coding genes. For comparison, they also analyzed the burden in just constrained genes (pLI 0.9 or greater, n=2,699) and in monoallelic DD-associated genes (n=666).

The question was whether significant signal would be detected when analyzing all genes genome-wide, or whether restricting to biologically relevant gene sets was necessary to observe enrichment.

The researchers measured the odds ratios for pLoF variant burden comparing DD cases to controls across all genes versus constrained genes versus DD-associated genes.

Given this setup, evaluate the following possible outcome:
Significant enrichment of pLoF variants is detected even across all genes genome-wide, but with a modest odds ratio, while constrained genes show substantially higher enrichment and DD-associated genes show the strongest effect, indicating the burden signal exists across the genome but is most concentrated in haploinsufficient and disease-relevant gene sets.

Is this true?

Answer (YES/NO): YES